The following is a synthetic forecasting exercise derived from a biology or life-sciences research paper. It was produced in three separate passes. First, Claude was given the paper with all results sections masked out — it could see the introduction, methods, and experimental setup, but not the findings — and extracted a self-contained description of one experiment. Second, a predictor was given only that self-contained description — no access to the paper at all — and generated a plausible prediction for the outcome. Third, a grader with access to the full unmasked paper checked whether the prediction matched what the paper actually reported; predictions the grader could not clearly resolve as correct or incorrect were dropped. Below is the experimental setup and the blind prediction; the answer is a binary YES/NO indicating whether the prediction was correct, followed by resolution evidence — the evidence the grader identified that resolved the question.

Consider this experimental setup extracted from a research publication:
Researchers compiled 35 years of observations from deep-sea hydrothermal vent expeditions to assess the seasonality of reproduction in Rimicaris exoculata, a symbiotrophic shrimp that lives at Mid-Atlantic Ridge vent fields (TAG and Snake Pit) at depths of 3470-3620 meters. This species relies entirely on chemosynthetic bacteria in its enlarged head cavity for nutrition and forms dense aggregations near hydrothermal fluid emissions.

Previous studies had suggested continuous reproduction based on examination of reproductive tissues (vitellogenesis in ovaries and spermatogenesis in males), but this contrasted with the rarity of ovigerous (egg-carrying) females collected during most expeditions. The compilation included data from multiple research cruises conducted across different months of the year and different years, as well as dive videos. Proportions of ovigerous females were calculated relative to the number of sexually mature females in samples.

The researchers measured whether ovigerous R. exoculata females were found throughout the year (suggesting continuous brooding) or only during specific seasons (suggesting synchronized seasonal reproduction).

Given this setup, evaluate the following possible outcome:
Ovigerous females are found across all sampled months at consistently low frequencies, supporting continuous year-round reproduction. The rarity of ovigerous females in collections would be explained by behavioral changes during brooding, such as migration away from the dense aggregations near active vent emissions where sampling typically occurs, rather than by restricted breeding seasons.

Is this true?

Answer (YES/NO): NO